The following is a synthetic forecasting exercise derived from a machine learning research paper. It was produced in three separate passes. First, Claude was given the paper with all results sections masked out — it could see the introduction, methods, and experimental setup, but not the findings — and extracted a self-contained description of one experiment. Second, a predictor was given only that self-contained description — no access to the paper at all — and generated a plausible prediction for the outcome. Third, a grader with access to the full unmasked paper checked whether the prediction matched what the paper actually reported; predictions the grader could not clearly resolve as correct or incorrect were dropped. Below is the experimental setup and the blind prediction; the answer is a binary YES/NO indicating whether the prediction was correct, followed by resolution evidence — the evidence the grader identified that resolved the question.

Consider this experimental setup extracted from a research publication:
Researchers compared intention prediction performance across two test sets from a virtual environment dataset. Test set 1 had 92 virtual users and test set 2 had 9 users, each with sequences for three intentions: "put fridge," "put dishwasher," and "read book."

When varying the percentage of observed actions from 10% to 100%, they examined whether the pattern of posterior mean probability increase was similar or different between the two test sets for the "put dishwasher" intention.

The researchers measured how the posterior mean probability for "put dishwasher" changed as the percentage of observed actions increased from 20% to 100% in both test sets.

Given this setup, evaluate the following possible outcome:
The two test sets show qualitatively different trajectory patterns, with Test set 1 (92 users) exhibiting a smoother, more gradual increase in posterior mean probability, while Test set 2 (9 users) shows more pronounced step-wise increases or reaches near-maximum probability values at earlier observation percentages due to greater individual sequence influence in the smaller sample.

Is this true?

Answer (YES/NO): NO